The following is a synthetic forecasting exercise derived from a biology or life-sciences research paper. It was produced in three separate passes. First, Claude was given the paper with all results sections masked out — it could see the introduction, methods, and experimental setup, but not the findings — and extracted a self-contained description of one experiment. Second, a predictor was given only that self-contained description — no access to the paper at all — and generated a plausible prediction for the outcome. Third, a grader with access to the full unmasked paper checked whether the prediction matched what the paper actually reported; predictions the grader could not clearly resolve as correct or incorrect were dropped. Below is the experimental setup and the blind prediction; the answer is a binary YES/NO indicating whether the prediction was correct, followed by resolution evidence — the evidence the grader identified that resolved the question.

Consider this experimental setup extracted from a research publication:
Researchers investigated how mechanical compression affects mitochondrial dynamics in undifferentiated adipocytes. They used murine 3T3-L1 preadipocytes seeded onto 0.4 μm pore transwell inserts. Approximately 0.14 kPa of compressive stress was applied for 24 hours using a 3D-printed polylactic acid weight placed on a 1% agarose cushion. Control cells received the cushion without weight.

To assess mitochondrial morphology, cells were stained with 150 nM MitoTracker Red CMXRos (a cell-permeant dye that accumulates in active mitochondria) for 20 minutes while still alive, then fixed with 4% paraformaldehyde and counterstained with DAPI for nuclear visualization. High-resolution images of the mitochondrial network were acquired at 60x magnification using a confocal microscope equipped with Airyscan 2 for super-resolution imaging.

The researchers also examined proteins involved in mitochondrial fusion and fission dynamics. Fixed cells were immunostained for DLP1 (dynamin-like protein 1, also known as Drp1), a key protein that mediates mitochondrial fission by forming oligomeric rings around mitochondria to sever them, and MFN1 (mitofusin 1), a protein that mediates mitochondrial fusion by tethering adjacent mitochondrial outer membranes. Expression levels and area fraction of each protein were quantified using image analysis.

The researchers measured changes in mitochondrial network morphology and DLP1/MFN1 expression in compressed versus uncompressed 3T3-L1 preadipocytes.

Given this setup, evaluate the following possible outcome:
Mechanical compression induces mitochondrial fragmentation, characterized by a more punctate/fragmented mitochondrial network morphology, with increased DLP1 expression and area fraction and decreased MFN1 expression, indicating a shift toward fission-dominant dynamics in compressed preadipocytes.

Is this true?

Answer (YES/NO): NO